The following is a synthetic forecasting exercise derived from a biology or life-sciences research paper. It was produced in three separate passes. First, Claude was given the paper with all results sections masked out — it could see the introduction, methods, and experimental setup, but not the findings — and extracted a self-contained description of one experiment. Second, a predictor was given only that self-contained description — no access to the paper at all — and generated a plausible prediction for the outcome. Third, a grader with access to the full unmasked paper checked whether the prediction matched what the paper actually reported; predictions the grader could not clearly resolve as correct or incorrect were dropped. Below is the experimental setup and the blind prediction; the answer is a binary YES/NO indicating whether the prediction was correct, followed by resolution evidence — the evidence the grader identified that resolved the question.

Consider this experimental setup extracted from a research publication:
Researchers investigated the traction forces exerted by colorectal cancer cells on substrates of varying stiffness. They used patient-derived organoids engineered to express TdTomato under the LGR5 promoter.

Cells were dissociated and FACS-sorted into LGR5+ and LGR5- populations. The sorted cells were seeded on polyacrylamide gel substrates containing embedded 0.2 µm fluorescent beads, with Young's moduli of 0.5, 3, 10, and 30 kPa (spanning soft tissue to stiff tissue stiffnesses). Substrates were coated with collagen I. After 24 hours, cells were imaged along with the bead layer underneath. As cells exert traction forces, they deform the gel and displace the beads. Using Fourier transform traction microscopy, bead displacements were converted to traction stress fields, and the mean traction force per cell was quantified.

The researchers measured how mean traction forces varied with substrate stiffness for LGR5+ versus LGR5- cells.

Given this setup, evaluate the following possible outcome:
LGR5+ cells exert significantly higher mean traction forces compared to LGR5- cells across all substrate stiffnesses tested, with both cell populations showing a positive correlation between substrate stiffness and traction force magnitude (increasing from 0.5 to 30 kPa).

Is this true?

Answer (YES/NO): NO